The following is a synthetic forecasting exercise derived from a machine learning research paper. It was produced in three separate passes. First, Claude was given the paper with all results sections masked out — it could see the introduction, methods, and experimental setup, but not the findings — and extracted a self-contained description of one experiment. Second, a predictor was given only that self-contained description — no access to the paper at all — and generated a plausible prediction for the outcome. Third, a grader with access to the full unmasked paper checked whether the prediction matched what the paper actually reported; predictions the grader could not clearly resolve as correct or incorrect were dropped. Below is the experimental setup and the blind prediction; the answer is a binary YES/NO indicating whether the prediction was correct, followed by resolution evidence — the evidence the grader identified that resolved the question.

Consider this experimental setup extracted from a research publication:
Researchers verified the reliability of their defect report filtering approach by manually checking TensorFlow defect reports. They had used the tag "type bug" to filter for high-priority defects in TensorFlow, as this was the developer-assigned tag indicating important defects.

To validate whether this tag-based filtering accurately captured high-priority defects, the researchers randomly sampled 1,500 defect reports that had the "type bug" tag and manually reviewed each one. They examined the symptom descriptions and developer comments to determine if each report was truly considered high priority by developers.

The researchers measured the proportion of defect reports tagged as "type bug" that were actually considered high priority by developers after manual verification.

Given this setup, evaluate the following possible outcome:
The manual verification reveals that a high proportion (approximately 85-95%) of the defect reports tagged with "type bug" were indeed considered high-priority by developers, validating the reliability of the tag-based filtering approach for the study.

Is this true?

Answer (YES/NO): YES